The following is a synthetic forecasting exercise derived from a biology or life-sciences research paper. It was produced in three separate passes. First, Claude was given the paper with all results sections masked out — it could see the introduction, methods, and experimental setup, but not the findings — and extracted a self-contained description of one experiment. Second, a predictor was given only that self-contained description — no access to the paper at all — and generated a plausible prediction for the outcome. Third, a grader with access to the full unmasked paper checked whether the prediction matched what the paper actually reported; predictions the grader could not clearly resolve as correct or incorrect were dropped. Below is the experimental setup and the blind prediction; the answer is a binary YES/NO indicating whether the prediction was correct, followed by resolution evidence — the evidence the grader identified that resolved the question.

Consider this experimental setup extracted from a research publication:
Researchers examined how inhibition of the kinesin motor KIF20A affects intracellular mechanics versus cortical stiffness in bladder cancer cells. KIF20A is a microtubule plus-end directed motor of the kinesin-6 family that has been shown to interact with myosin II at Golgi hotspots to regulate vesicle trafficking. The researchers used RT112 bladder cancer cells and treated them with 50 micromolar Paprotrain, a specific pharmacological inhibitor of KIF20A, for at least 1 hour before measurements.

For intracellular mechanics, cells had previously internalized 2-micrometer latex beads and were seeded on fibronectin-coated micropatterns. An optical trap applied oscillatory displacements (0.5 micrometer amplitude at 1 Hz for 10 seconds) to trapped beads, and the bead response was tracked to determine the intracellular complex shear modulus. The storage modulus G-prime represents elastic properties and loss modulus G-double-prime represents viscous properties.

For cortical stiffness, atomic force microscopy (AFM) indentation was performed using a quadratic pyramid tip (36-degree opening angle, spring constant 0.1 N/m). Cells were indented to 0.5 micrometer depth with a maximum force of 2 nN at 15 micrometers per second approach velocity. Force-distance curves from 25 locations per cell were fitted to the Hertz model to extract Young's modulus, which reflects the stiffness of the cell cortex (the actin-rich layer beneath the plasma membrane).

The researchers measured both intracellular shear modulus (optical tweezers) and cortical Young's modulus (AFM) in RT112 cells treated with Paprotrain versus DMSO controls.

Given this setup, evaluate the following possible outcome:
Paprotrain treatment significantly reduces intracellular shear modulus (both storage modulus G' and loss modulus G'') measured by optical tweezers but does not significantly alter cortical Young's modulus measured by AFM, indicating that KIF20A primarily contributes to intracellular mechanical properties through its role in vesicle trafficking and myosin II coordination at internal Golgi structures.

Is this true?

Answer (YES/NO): NO